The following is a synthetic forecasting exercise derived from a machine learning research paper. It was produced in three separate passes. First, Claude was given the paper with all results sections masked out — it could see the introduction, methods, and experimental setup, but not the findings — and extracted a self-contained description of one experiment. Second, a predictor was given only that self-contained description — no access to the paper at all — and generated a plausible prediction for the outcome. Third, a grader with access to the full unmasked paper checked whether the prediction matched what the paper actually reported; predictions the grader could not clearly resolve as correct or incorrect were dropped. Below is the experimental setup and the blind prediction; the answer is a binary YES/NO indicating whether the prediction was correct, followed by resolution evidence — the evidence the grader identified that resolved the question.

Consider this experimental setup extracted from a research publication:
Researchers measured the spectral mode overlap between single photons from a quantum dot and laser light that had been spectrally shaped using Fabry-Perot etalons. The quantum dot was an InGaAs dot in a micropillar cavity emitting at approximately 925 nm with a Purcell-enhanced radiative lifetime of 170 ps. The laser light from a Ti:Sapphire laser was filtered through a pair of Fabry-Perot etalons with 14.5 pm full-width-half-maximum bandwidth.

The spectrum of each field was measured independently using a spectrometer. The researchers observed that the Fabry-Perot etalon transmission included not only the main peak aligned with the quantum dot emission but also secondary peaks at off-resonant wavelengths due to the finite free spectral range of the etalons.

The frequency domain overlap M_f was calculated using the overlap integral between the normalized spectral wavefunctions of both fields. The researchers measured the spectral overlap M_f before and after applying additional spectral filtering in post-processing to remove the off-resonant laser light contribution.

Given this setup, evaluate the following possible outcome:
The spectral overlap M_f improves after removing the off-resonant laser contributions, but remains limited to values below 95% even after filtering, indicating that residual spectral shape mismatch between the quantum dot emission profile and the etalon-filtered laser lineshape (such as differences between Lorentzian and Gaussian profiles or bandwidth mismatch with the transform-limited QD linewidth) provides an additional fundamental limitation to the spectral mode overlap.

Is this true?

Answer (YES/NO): NO